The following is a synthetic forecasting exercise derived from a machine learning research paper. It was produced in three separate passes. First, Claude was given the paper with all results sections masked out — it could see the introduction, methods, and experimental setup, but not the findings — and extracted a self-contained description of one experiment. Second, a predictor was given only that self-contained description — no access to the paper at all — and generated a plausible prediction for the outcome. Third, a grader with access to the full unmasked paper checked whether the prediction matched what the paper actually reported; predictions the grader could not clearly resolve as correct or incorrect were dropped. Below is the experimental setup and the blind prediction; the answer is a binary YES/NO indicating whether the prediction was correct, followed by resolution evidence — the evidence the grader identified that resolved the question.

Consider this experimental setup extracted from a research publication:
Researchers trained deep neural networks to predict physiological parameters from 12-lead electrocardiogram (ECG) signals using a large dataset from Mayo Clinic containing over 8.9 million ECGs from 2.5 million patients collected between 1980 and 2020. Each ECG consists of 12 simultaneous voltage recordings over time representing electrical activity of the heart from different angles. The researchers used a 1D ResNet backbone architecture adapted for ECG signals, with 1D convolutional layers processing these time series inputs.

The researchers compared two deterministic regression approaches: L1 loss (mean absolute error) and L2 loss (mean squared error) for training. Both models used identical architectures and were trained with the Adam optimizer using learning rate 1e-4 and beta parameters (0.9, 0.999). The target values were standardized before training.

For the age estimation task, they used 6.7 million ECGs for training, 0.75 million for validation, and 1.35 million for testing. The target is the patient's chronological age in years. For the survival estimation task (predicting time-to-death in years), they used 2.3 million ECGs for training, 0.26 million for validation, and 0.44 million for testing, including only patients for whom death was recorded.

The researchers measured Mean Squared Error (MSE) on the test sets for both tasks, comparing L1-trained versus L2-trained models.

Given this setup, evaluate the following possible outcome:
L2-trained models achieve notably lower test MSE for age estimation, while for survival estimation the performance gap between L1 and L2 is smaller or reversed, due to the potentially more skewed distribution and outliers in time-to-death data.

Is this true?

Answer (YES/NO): NO